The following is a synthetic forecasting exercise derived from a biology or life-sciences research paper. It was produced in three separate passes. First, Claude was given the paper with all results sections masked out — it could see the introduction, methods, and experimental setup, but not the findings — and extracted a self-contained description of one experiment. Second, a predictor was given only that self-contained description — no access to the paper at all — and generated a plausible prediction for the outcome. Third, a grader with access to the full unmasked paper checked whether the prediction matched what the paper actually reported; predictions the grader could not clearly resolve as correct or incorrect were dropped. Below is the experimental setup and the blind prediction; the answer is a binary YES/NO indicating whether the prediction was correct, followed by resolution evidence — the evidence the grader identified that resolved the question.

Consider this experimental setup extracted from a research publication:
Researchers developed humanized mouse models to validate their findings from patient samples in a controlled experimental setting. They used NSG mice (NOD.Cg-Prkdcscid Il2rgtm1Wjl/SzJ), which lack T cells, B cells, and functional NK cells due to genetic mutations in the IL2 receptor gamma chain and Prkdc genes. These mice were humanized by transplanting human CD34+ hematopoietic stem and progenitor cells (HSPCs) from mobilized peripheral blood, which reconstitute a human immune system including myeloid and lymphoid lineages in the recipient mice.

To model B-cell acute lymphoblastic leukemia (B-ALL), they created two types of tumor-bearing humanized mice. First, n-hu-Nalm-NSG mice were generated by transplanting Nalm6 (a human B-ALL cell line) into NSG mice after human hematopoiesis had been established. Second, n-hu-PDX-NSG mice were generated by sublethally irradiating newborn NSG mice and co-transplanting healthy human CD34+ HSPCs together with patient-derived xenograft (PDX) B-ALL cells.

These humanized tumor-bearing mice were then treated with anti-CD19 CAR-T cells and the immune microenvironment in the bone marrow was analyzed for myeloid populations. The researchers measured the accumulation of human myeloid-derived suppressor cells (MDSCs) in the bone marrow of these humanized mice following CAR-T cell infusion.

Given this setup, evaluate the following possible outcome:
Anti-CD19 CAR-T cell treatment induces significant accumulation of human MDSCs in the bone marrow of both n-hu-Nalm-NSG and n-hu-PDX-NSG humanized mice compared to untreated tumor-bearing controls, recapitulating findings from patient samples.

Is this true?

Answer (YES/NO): NO